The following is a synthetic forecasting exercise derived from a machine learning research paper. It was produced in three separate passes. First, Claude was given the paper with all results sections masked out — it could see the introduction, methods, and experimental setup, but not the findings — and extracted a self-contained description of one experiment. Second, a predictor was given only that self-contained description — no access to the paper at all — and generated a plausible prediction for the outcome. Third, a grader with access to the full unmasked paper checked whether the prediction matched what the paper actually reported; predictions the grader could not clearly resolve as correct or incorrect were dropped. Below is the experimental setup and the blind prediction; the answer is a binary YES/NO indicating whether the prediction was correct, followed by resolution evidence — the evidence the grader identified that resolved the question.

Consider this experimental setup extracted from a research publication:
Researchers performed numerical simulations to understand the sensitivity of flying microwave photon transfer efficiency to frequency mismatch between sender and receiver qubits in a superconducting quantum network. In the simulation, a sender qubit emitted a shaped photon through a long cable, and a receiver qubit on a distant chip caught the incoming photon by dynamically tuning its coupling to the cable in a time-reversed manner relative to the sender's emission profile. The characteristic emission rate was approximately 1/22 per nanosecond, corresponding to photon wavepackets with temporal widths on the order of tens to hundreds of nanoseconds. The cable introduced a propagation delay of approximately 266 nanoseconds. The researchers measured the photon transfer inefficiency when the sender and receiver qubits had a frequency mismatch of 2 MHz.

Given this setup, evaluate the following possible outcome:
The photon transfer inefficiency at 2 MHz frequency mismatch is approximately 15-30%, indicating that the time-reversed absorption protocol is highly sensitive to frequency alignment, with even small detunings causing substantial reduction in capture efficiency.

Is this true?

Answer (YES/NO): YES